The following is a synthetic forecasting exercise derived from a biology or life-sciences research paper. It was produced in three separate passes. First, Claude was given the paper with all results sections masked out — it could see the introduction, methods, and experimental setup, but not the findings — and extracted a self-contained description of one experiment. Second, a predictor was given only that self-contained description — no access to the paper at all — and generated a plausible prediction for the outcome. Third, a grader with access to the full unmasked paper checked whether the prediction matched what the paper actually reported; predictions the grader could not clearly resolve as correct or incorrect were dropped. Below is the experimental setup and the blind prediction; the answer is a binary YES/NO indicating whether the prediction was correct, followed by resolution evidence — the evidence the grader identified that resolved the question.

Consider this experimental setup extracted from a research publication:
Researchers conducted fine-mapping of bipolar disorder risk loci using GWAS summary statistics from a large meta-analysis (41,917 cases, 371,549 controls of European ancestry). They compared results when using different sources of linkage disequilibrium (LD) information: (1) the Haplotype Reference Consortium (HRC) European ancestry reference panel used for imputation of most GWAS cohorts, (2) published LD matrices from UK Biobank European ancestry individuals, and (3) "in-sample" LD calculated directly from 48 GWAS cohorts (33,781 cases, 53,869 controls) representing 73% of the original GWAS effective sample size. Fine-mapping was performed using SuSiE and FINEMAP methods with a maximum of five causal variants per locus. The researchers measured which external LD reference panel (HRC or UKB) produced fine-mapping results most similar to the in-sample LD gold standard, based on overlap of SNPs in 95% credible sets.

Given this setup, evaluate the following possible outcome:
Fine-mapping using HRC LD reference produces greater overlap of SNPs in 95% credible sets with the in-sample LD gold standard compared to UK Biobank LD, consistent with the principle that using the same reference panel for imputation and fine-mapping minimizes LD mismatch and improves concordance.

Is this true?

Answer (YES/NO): YES